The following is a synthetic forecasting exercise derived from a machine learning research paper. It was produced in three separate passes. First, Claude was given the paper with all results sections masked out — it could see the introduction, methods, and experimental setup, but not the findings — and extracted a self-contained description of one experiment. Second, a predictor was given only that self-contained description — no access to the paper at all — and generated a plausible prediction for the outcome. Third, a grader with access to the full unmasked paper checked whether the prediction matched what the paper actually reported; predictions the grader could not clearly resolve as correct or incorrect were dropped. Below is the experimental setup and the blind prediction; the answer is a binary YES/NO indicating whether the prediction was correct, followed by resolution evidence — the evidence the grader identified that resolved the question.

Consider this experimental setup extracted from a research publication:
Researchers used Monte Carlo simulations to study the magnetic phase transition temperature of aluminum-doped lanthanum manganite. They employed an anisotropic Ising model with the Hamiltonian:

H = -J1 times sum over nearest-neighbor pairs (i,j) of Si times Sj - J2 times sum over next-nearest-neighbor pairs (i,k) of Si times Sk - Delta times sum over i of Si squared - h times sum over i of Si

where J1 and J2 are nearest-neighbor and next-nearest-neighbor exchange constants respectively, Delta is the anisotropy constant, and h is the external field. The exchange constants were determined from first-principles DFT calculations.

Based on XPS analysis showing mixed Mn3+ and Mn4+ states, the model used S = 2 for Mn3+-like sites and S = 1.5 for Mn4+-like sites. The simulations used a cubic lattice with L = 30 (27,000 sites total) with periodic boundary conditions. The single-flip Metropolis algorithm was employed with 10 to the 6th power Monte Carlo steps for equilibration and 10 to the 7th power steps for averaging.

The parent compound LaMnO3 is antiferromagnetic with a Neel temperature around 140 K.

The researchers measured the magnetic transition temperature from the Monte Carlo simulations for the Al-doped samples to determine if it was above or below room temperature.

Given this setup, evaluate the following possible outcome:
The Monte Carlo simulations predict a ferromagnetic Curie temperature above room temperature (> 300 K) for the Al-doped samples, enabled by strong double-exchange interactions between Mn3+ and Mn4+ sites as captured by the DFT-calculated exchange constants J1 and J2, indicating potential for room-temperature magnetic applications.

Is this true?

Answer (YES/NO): NO